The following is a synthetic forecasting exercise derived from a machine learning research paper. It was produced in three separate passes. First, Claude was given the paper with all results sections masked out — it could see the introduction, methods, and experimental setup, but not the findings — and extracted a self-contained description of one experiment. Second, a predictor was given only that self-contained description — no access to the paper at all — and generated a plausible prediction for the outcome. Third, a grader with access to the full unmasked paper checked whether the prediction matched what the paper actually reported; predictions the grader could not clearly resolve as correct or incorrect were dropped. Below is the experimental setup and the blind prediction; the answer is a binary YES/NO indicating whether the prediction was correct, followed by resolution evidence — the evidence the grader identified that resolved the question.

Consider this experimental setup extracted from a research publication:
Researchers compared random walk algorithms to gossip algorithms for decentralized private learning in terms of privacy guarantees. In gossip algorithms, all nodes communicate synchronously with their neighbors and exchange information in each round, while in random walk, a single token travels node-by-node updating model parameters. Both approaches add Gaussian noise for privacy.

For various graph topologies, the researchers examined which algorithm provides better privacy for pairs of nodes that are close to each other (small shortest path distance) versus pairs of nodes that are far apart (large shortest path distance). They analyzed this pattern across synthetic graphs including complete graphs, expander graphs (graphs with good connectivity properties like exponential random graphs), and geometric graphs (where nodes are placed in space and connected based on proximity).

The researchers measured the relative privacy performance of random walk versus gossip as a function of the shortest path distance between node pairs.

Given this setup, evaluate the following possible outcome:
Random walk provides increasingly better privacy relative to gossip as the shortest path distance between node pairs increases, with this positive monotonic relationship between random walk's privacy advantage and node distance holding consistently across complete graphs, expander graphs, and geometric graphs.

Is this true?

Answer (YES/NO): NO